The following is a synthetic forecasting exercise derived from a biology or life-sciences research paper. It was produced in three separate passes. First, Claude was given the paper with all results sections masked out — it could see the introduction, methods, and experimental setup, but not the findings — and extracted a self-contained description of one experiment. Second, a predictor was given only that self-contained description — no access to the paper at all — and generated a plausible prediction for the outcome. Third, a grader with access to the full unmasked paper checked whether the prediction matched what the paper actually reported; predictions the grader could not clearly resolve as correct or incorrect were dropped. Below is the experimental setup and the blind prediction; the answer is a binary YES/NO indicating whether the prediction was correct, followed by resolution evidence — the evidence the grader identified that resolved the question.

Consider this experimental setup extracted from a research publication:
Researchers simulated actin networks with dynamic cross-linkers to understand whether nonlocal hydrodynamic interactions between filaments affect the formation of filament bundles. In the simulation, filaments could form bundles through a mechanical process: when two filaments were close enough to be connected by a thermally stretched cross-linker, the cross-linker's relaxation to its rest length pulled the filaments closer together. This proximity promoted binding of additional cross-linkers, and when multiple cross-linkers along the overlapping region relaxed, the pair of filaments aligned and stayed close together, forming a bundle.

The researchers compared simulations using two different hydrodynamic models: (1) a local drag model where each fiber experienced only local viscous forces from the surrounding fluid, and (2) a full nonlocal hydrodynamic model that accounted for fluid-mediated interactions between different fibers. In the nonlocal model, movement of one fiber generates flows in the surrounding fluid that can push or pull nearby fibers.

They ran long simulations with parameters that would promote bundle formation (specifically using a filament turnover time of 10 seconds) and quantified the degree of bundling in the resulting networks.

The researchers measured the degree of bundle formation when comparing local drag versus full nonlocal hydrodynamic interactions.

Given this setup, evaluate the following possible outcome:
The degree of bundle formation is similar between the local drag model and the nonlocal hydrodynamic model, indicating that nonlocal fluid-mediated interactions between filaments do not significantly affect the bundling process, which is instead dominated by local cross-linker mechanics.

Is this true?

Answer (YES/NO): NO